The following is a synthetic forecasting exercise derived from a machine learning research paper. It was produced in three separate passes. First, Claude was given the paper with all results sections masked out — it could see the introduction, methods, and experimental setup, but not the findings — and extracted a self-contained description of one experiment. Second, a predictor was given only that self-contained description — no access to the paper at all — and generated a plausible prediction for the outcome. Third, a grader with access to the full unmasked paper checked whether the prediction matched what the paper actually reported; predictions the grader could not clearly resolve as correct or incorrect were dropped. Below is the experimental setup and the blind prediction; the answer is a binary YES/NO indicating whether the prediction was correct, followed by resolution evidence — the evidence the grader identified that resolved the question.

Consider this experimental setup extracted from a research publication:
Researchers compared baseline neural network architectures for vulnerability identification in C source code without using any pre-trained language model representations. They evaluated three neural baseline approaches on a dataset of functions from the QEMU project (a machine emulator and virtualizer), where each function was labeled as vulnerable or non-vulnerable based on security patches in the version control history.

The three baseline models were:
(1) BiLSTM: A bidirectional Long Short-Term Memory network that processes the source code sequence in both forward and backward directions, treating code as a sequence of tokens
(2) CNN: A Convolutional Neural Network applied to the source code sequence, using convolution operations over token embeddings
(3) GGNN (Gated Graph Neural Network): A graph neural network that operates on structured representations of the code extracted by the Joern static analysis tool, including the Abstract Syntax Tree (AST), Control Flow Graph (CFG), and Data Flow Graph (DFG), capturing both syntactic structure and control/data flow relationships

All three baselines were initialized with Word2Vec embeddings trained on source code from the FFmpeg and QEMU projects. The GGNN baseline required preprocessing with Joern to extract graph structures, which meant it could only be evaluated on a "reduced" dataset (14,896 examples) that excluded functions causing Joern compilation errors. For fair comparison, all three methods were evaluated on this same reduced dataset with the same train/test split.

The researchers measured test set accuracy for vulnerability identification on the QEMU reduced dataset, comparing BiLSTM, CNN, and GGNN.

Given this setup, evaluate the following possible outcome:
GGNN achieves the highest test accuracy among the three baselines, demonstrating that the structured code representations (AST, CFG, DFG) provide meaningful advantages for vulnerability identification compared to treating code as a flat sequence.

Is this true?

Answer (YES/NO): YES